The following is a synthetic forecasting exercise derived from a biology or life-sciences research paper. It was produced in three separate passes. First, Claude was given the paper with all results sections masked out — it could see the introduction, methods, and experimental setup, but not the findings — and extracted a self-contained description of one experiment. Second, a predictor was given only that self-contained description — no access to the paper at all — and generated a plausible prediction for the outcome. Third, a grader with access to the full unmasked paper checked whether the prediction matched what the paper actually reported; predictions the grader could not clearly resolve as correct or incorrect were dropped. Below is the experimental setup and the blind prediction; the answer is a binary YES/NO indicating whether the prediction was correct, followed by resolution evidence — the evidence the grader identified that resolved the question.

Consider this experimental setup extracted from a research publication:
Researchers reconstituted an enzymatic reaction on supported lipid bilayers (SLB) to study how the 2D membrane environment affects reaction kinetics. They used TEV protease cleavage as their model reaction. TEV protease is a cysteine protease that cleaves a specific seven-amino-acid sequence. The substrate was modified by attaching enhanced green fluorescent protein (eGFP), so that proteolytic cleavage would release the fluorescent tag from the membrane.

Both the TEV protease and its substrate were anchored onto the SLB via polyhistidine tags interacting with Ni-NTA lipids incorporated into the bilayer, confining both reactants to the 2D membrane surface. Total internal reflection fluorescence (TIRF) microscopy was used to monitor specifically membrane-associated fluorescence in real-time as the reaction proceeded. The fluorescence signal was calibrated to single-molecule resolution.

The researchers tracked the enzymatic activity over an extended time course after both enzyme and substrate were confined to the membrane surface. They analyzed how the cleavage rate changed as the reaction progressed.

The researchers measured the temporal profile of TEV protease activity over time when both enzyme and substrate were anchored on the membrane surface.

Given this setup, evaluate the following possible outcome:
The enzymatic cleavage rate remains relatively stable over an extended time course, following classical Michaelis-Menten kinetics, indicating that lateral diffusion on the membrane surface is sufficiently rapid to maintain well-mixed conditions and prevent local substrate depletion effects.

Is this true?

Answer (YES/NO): NO